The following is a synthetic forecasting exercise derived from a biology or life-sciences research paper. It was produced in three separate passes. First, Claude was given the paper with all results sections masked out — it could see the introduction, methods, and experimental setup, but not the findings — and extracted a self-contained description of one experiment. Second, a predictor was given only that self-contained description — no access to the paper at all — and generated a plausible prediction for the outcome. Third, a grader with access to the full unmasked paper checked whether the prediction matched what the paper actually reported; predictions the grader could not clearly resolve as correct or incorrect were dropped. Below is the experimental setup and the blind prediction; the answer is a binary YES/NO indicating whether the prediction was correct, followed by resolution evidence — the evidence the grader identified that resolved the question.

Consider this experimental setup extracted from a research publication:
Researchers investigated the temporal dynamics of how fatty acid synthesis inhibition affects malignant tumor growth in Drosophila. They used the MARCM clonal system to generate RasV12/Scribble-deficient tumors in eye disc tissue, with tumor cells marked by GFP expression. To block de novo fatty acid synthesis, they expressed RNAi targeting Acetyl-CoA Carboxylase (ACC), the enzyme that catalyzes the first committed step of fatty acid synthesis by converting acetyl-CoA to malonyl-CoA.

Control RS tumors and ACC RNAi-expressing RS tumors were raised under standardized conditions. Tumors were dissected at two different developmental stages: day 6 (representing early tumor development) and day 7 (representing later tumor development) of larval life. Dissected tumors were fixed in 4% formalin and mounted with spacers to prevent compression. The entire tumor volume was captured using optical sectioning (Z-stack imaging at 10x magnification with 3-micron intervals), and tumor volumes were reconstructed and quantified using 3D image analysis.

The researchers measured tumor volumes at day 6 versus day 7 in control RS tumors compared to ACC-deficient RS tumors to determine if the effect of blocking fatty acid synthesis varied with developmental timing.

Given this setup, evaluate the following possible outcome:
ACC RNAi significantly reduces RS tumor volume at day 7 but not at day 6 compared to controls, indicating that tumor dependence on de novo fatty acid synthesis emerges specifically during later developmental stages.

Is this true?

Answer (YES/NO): YES